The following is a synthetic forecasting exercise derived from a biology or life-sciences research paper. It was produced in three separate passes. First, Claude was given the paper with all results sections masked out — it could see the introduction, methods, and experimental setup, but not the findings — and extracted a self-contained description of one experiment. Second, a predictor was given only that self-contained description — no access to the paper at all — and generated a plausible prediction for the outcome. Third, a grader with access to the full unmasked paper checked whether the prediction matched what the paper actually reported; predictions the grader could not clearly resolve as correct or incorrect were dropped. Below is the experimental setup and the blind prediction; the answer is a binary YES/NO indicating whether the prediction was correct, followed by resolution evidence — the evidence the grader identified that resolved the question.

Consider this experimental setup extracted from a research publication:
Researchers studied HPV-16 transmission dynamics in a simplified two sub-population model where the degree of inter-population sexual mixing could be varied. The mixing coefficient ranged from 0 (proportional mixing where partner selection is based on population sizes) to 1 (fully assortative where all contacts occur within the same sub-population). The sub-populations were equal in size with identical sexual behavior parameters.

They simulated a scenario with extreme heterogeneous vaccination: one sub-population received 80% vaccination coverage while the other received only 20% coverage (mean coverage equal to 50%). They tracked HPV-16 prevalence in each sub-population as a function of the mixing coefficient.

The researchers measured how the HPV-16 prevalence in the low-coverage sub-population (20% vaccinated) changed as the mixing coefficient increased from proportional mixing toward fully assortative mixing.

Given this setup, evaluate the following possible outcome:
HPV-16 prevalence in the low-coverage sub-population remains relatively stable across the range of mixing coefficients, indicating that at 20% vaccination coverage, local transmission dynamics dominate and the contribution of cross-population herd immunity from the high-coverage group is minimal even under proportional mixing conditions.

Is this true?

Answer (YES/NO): NO